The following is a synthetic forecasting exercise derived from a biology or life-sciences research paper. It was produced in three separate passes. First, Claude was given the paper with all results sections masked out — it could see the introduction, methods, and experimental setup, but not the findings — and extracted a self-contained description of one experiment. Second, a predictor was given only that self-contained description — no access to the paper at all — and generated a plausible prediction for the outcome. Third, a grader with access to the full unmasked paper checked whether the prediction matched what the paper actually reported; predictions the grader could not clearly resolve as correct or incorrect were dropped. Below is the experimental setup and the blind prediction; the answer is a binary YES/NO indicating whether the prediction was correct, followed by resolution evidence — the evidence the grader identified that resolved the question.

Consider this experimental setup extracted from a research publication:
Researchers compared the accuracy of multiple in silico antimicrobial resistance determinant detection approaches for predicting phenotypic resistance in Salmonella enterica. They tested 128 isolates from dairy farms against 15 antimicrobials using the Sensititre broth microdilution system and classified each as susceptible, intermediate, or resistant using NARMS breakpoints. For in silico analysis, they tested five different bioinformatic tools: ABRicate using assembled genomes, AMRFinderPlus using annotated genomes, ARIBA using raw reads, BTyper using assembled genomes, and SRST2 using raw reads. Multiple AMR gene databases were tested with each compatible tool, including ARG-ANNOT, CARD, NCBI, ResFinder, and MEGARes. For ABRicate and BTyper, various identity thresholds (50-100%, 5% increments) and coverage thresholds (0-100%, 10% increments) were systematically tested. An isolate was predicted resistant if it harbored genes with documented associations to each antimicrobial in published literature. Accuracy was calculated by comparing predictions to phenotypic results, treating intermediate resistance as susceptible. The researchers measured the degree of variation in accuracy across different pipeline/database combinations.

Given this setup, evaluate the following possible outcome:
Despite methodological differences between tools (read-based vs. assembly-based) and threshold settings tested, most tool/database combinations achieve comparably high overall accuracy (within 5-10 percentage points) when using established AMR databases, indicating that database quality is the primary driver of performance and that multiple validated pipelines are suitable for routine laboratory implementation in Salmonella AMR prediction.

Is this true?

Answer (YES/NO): YES